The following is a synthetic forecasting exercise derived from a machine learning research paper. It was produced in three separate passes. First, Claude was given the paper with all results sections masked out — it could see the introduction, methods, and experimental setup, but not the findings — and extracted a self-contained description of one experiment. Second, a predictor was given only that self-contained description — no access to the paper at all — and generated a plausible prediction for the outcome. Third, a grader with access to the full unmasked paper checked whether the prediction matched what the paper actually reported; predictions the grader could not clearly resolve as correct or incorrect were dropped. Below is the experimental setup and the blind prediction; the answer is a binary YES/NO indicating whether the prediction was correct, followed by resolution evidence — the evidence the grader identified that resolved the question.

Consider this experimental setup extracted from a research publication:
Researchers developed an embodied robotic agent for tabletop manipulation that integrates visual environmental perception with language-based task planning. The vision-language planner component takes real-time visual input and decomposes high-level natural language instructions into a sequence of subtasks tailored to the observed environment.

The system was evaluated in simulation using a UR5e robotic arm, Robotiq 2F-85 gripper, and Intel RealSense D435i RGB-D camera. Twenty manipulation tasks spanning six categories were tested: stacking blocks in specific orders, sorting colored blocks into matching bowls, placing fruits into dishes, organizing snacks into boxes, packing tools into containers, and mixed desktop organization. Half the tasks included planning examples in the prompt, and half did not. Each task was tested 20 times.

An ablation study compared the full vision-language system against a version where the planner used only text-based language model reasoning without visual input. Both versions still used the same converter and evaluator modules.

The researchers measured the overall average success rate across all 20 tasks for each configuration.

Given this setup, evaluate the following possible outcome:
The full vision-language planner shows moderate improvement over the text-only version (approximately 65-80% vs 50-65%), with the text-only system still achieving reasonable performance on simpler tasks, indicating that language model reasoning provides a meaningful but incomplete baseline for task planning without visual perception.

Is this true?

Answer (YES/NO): NO